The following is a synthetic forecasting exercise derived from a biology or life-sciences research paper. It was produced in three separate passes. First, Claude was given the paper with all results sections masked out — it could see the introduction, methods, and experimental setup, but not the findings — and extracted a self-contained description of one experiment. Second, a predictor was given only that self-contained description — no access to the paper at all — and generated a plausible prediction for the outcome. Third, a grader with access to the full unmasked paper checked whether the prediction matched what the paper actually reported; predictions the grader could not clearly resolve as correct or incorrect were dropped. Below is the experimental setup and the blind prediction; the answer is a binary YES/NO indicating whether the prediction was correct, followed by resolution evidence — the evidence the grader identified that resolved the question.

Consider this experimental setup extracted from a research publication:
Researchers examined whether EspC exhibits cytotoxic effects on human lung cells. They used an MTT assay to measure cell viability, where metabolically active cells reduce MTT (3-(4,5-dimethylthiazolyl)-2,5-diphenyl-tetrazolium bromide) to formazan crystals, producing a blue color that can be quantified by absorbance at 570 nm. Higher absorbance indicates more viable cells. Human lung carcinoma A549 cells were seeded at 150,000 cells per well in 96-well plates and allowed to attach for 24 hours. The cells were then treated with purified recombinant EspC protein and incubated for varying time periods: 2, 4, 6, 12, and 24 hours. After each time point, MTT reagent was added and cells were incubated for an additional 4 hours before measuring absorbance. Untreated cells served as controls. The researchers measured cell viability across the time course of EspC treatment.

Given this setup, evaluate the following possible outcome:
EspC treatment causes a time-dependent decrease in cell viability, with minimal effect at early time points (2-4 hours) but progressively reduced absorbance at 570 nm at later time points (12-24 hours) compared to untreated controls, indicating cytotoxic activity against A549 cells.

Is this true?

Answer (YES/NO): NO